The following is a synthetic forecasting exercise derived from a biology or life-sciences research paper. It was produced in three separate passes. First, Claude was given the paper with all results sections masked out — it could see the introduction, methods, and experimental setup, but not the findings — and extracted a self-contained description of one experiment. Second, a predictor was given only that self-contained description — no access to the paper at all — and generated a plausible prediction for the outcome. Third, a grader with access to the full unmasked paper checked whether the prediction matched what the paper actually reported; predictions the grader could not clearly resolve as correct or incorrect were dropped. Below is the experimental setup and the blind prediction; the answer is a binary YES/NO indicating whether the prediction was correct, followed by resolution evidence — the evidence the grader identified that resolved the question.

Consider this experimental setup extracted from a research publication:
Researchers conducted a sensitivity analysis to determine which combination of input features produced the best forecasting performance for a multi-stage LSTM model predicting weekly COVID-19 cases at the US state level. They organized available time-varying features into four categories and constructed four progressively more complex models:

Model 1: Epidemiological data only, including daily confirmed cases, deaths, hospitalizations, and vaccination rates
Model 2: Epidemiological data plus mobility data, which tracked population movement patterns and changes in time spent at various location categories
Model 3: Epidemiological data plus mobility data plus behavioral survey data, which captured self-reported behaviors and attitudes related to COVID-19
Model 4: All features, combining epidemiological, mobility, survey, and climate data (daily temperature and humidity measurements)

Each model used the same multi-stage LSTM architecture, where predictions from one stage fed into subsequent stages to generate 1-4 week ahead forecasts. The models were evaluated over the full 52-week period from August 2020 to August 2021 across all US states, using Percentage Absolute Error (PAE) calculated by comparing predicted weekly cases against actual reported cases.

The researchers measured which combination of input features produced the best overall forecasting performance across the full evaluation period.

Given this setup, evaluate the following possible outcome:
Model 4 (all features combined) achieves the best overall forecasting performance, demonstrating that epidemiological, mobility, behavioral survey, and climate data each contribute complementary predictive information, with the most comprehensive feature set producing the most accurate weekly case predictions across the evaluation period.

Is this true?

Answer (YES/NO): NO